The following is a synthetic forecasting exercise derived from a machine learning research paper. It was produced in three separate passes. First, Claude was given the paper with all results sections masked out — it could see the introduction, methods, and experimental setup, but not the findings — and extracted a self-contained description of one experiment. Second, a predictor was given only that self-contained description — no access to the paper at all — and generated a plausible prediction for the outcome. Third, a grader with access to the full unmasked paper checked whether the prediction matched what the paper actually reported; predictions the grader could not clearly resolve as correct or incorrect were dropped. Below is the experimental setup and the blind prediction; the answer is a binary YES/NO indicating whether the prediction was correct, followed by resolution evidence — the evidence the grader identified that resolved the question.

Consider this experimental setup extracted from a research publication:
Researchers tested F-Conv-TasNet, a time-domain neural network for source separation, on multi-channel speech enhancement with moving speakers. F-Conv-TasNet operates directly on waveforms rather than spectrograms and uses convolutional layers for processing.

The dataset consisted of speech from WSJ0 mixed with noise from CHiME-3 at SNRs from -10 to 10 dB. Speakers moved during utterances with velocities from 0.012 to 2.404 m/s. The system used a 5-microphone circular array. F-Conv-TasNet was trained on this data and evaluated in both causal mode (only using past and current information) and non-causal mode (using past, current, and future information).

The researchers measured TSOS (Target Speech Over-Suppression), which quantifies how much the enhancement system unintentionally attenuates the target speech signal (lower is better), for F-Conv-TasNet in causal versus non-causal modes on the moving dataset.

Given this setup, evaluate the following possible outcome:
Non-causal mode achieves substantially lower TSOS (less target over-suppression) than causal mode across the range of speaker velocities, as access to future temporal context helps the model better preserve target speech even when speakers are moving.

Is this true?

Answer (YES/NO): NO